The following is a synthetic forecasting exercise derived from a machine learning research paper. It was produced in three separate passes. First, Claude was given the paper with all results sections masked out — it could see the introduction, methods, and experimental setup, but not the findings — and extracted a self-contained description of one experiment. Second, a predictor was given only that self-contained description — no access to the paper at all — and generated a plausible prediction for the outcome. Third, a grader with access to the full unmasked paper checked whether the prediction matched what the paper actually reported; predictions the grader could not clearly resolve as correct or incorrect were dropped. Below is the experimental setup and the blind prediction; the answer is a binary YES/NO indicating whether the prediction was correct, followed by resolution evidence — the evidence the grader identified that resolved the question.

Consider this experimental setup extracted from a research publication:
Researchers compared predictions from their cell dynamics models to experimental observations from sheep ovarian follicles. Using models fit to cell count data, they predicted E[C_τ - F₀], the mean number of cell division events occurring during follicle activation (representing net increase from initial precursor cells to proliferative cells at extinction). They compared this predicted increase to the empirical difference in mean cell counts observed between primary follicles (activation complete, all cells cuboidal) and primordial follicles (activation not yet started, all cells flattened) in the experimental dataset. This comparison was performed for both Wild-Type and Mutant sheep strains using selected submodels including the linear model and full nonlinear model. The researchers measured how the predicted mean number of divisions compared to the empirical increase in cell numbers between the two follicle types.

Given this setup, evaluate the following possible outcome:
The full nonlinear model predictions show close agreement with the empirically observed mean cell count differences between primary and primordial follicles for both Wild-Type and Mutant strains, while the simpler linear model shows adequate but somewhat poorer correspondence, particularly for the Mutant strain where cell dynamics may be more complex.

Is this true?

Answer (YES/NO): NO